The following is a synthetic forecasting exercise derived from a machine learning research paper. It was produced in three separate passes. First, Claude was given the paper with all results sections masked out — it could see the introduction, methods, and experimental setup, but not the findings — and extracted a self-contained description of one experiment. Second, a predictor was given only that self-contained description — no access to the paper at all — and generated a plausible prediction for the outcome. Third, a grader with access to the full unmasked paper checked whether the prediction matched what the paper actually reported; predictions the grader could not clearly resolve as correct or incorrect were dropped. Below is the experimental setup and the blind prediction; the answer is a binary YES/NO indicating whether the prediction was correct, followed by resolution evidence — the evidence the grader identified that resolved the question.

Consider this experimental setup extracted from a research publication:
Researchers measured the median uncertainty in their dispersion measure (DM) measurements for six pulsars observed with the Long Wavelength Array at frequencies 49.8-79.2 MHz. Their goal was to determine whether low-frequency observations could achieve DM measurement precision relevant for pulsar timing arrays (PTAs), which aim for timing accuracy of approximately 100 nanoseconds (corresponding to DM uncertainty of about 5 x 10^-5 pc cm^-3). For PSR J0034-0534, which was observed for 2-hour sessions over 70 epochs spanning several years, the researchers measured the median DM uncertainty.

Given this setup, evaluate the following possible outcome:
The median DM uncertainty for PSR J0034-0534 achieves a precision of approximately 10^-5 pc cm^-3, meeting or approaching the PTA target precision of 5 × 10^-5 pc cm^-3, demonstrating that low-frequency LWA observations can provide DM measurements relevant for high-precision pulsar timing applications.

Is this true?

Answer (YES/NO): YES